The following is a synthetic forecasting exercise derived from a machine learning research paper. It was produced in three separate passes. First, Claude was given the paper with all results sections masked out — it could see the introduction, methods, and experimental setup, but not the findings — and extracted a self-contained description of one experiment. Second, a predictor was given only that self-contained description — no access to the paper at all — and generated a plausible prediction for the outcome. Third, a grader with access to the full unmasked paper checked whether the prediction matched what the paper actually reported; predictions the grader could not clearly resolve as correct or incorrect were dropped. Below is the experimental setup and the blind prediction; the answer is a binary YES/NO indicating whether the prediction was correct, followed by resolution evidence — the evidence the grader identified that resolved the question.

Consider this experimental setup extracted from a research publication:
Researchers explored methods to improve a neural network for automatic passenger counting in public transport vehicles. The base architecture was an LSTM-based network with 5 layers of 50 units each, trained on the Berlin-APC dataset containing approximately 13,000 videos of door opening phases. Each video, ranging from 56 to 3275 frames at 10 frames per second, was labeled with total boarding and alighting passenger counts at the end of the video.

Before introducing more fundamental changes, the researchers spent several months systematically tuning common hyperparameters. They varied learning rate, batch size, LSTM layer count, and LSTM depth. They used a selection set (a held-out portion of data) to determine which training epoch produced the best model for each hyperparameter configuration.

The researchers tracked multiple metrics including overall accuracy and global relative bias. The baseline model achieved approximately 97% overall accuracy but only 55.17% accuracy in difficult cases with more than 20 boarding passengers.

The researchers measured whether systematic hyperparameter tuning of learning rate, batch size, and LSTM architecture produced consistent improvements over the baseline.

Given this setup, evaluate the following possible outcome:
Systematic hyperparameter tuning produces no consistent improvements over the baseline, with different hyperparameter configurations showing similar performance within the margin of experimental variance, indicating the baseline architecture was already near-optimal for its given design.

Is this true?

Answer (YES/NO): YES